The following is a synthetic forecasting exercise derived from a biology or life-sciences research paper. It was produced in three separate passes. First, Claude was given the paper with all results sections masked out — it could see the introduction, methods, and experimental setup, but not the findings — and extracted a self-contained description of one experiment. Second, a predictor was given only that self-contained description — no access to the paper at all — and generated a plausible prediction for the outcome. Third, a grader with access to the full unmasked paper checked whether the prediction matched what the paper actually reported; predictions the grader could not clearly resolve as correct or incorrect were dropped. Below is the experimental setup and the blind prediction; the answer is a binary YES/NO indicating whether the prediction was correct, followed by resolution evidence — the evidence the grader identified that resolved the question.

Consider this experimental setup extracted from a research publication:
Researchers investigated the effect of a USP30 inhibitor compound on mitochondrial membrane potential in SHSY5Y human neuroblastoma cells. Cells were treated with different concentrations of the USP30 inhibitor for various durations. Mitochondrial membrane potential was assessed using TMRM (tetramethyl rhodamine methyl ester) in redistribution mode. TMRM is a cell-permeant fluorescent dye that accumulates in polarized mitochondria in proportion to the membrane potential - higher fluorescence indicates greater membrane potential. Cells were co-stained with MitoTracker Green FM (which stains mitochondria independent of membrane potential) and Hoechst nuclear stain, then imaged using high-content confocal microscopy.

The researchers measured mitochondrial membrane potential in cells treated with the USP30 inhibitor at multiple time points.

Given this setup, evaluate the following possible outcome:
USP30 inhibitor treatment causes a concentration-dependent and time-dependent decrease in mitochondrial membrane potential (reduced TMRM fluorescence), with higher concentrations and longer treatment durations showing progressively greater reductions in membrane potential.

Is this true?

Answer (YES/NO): NO